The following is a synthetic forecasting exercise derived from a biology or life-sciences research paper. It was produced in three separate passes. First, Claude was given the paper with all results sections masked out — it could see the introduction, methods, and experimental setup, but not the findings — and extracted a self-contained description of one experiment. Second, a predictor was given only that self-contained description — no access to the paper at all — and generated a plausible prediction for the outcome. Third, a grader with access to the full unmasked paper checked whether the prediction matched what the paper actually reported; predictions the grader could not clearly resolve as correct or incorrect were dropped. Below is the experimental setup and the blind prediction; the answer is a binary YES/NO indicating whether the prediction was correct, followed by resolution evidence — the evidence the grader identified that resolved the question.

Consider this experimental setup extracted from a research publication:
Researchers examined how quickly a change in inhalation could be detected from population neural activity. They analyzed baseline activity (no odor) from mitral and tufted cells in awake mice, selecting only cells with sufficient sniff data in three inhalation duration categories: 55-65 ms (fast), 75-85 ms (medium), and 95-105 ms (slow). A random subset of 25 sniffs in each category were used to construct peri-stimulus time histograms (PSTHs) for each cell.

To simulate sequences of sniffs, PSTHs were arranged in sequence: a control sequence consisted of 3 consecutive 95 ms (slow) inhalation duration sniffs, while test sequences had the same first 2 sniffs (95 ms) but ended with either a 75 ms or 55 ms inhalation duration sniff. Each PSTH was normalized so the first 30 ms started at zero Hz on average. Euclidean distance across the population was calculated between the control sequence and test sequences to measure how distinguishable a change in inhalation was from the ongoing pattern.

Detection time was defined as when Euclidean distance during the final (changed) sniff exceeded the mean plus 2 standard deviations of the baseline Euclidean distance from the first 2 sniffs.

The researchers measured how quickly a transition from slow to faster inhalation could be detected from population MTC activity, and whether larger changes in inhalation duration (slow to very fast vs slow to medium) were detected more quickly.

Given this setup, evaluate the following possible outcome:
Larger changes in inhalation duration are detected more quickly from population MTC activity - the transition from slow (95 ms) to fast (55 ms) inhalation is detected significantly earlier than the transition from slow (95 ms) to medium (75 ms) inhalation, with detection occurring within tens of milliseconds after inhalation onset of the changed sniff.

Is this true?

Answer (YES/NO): NO